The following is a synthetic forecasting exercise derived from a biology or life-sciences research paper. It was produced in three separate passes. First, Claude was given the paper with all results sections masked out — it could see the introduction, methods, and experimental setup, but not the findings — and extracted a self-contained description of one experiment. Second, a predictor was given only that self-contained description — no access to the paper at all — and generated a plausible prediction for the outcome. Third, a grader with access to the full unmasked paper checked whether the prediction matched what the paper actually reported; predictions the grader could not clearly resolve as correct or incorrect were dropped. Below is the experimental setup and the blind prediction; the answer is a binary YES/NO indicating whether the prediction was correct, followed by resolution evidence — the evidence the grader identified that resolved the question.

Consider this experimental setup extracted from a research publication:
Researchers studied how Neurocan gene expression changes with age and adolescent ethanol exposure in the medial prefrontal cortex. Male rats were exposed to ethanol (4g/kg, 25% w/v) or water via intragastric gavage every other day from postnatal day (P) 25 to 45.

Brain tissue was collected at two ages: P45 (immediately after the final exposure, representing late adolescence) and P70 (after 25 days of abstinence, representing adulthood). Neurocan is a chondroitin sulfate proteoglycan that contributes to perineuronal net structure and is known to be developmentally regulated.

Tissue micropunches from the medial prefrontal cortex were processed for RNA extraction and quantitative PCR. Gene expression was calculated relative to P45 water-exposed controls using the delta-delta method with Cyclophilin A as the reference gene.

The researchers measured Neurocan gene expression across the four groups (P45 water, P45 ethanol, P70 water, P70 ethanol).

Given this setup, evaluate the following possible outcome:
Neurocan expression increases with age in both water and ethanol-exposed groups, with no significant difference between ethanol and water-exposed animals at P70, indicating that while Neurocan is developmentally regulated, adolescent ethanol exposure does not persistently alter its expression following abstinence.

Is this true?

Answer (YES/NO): NO